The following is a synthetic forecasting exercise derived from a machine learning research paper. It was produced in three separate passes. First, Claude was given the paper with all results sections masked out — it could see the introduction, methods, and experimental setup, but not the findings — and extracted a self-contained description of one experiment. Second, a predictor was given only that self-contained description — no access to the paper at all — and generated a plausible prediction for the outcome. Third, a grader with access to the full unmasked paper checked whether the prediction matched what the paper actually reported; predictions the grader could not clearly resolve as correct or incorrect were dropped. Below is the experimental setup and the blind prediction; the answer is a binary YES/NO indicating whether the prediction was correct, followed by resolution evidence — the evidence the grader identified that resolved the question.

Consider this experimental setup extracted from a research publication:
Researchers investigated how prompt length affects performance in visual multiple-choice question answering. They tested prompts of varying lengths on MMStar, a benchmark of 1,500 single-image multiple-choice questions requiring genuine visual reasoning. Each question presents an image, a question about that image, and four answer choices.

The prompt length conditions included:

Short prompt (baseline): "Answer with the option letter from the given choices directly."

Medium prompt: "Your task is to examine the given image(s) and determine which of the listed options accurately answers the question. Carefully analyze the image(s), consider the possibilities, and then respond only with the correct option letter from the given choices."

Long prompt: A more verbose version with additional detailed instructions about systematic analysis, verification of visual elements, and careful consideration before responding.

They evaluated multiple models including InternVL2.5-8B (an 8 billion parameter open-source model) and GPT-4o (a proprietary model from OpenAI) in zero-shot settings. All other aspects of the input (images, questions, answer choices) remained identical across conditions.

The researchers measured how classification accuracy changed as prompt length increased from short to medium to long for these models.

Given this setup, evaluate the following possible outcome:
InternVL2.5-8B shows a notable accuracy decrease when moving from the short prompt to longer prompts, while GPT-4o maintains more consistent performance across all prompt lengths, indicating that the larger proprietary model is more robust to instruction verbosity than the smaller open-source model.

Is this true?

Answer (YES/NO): YES